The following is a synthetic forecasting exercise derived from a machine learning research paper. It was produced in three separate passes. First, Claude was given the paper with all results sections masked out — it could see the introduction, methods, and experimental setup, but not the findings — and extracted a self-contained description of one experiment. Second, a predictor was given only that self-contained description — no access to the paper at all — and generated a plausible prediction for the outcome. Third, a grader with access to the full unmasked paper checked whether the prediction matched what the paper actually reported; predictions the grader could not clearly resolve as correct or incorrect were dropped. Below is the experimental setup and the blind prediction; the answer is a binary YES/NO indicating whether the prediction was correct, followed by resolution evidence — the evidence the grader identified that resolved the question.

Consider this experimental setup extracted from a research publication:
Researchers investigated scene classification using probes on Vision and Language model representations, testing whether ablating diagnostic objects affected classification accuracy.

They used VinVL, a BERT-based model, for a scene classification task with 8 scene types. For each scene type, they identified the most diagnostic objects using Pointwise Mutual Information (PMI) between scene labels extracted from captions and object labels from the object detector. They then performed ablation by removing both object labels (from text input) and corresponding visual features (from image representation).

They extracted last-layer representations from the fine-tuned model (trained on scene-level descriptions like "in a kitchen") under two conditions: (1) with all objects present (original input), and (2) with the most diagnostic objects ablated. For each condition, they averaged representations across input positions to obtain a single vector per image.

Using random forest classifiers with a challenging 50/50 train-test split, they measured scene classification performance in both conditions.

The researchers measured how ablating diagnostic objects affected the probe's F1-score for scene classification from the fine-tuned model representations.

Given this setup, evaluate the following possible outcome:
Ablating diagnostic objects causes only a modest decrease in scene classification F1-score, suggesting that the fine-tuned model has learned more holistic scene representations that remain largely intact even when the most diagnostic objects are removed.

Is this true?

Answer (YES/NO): YES